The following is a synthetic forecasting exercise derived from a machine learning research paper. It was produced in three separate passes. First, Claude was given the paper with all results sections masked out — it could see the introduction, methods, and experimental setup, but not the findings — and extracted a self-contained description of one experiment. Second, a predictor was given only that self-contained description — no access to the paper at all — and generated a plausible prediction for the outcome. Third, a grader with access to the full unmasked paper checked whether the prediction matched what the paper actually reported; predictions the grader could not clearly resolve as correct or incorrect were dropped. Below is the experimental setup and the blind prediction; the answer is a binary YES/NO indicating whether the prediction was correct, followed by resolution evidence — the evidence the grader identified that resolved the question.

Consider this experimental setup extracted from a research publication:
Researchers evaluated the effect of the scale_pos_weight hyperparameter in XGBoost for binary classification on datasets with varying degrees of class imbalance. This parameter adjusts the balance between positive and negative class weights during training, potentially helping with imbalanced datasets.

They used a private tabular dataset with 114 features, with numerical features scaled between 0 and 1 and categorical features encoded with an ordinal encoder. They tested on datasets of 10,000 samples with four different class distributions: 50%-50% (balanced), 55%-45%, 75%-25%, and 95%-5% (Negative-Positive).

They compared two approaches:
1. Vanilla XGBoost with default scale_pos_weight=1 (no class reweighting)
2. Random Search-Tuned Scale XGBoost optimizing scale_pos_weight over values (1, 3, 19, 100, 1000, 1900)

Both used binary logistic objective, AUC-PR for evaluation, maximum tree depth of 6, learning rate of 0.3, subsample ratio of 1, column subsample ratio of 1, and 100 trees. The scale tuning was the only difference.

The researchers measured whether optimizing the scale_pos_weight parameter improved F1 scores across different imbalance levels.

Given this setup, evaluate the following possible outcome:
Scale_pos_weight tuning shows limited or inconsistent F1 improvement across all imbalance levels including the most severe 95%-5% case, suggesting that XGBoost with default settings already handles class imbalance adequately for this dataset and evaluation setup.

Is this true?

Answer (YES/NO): NO